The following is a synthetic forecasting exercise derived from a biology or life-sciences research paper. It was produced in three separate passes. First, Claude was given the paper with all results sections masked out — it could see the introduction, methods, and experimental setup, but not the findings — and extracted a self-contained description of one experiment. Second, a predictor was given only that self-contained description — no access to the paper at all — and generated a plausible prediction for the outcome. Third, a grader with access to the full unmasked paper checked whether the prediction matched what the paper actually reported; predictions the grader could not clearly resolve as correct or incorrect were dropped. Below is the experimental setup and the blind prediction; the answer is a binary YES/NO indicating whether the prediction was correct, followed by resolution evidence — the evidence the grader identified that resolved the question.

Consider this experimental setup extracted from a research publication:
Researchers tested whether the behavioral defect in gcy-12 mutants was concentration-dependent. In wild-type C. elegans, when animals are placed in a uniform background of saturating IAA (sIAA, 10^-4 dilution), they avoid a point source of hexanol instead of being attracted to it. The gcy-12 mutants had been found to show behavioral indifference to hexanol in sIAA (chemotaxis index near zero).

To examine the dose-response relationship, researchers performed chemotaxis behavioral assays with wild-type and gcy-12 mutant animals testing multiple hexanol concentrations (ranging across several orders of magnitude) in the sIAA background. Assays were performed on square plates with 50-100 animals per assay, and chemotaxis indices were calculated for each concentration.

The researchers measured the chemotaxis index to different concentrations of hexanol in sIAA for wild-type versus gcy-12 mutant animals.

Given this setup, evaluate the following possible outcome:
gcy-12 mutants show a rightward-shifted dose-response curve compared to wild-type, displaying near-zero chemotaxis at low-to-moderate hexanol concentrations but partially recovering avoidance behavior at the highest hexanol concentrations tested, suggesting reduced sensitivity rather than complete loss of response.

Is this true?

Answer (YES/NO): YES